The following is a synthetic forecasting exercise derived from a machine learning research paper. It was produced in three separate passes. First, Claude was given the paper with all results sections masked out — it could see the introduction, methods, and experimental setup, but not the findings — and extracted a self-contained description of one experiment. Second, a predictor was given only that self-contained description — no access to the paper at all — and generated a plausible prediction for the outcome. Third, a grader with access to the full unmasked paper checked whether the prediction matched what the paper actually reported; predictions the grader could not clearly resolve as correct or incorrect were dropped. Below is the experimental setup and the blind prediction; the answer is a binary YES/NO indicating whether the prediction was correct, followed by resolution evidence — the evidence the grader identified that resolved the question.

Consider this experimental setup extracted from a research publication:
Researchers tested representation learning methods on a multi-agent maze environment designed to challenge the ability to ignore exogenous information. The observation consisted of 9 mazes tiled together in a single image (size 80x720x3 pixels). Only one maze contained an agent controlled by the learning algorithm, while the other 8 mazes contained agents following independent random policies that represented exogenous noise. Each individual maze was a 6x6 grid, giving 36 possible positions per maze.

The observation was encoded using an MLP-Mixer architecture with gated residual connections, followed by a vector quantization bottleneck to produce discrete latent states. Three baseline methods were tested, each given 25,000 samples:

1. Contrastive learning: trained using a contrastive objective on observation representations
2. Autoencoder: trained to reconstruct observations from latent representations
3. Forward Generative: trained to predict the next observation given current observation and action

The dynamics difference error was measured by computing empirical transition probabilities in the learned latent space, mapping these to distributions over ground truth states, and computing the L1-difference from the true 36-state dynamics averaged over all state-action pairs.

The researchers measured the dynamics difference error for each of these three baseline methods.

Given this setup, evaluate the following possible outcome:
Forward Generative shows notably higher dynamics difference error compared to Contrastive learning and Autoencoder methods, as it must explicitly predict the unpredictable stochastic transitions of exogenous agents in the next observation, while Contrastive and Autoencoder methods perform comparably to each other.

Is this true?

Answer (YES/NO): YES